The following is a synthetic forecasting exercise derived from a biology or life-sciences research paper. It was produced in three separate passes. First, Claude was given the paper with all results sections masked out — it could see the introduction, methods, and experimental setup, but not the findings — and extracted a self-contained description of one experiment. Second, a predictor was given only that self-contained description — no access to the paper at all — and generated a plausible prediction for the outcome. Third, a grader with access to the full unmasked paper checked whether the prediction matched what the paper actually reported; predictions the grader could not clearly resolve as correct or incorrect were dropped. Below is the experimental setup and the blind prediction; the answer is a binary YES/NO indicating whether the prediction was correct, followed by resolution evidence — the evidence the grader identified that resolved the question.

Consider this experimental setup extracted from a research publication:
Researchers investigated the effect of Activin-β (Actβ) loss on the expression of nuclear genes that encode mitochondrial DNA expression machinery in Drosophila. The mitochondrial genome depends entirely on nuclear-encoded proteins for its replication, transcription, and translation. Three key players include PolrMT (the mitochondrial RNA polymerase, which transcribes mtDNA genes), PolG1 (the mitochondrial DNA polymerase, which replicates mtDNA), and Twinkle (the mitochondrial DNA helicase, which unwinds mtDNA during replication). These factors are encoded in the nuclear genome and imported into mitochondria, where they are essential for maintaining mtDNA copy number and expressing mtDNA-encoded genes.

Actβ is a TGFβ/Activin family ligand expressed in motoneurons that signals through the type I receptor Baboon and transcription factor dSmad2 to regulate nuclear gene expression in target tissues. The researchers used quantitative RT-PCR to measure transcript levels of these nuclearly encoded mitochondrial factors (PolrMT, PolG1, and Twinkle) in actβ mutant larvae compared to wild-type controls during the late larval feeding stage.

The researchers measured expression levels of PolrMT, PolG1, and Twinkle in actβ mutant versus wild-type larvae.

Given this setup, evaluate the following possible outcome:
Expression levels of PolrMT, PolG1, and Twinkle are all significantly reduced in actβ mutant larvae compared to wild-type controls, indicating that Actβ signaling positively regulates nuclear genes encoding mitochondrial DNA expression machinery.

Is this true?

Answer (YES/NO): NO